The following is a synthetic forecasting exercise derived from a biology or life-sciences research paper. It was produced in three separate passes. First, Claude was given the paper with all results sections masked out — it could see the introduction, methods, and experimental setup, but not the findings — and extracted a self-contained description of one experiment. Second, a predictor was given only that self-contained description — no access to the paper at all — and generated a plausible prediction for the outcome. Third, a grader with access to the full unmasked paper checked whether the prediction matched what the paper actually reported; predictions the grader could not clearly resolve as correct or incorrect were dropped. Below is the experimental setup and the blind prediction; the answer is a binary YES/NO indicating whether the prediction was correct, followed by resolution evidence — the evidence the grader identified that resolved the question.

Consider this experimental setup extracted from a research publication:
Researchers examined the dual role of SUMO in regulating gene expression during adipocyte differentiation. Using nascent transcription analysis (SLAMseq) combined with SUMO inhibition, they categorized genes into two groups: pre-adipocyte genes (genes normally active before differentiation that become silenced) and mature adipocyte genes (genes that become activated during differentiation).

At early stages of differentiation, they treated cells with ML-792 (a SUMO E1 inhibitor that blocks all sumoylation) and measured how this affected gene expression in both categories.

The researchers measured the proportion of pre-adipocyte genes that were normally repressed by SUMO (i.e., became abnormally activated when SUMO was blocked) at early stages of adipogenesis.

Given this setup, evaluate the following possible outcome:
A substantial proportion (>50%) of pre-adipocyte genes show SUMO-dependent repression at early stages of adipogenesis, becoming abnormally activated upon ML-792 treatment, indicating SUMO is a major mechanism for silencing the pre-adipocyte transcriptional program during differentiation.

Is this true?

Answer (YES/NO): NO